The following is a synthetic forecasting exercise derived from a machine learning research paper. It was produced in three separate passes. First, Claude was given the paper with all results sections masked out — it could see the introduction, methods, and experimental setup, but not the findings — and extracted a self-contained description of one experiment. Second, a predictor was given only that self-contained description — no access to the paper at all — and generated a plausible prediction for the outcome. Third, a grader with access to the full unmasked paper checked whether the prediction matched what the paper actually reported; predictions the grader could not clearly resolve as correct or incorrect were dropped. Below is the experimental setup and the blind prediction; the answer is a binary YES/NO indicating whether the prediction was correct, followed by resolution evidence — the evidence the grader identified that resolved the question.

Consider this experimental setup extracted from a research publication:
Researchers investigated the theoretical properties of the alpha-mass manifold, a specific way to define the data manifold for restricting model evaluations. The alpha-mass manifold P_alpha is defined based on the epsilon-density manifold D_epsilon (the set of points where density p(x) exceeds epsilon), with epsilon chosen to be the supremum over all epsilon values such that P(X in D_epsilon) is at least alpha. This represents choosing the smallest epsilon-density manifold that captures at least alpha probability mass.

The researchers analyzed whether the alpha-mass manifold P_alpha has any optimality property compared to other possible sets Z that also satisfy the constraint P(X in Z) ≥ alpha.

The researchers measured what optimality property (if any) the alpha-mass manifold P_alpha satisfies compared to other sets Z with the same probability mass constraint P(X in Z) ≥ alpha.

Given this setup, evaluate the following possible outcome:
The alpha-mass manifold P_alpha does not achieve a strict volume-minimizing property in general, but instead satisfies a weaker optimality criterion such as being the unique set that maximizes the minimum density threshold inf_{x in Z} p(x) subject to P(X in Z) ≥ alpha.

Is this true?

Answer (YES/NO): NO